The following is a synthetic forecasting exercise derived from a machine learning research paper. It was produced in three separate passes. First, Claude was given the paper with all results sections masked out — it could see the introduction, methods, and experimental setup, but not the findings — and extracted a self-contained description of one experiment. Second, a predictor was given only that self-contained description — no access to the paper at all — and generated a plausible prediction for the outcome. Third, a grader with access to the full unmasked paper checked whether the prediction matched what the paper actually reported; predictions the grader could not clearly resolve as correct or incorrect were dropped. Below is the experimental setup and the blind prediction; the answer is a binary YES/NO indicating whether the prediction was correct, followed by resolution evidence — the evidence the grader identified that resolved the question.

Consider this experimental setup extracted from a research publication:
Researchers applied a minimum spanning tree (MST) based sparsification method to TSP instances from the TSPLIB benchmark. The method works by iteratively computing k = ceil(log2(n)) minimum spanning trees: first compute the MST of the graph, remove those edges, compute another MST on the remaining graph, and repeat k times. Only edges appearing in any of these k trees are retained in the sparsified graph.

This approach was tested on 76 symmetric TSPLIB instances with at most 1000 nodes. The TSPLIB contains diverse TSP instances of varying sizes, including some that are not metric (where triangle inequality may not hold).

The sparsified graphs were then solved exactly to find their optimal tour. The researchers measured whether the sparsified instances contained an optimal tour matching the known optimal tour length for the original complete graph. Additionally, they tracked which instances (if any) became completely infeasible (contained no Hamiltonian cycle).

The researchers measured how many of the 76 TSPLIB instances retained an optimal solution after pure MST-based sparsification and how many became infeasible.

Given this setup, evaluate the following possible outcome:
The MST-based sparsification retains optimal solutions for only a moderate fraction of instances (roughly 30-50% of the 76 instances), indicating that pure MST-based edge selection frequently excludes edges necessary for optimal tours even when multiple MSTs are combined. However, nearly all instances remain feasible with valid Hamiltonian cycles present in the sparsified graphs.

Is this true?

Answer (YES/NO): NO